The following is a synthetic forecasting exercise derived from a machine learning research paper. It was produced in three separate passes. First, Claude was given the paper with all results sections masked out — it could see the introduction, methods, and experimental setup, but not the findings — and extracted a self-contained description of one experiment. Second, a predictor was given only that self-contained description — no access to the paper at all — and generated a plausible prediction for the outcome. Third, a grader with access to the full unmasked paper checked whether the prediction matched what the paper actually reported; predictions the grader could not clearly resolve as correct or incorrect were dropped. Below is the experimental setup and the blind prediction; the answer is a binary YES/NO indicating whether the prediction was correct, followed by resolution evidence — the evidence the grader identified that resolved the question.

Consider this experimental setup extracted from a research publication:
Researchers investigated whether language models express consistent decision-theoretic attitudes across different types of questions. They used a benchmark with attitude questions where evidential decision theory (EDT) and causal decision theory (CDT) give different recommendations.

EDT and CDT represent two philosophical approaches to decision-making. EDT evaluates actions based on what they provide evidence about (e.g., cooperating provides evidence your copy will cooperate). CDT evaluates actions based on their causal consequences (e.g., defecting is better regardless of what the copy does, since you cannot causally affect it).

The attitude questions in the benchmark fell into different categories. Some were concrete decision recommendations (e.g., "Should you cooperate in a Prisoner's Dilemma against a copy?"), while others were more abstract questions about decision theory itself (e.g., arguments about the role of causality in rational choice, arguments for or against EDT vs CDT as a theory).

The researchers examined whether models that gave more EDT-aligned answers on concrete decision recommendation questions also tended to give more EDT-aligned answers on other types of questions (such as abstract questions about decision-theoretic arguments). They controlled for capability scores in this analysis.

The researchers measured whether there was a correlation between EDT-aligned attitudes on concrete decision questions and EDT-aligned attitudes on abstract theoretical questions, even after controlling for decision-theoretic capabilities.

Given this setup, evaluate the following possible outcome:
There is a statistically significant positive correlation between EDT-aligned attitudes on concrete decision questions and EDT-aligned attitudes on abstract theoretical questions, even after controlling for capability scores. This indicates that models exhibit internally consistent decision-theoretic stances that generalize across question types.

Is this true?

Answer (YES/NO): YES